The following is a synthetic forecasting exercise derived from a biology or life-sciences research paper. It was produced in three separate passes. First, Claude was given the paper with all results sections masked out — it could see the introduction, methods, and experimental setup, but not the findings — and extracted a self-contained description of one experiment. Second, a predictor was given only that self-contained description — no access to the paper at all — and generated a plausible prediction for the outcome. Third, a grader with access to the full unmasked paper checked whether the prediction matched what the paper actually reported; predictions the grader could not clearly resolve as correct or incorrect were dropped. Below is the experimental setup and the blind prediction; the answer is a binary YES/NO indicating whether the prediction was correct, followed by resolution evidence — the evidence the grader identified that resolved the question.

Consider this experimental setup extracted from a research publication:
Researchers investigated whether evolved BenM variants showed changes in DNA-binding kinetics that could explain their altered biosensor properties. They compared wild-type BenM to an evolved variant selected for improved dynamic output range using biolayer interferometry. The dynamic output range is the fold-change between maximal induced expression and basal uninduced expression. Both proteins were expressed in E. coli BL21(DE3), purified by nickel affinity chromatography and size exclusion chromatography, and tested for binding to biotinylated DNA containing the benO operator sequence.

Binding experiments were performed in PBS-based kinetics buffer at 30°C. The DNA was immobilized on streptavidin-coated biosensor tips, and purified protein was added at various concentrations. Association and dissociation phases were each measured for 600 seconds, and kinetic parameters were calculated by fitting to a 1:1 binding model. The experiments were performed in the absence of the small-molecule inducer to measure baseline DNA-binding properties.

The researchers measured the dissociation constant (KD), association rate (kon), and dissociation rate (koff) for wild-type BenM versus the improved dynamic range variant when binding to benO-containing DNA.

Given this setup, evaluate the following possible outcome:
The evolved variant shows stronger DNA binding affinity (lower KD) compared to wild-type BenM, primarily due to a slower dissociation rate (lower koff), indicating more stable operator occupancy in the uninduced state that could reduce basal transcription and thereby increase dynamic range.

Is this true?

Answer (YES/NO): NO